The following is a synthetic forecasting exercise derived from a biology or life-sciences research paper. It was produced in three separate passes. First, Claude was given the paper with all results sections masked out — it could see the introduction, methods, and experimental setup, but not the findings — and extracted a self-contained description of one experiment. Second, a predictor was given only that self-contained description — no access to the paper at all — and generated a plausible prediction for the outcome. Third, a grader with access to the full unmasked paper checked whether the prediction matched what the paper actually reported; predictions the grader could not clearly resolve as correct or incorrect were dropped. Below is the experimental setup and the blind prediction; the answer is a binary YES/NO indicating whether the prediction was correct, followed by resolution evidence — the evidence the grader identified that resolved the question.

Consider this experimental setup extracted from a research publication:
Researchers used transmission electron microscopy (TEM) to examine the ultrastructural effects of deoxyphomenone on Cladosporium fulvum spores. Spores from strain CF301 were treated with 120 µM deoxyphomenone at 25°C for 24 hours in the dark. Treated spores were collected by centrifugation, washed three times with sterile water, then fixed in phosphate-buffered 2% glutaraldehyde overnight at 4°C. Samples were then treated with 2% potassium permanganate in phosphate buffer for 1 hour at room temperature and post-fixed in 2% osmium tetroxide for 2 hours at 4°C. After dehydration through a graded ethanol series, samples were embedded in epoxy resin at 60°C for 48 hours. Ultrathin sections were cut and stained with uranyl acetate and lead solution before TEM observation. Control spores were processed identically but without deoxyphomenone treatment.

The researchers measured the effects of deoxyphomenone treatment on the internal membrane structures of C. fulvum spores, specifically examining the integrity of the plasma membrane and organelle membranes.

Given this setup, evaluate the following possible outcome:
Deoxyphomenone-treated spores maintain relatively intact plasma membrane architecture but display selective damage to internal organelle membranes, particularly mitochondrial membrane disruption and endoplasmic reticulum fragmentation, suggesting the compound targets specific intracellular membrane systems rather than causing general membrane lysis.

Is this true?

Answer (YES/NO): NO